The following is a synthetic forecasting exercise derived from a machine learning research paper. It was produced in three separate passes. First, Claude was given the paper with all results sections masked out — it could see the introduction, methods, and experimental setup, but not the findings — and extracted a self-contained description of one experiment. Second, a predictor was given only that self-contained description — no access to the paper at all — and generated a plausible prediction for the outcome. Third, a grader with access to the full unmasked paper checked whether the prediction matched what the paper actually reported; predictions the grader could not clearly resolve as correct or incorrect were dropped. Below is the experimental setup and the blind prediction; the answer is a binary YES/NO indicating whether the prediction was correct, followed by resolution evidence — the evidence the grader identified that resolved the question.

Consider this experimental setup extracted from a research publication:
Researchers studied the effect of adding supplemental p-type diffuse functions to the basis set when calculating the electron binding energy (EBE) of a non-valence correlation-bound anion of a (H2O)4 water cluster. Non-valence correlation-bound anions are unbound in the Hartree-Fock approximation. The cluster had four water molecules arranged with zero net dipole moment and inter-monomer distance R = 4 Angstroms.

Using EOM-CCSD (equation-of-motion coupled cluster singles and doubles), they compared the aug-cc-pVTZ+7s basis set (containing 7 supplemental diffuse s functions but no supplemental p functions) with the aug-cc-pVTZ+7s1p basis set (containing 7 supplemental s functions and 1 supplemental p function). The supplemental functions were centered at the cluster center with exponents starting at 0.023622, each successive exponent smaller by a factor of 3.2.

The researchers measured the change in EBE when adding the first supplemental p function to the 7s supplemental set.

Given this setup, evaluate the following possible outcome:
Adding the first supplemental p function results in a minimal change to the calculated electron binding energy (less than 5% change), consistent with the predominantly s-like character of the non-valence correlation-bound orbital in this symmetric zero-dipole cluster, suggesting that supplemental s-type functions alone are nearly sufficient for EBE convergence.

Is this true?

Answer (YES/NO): YES